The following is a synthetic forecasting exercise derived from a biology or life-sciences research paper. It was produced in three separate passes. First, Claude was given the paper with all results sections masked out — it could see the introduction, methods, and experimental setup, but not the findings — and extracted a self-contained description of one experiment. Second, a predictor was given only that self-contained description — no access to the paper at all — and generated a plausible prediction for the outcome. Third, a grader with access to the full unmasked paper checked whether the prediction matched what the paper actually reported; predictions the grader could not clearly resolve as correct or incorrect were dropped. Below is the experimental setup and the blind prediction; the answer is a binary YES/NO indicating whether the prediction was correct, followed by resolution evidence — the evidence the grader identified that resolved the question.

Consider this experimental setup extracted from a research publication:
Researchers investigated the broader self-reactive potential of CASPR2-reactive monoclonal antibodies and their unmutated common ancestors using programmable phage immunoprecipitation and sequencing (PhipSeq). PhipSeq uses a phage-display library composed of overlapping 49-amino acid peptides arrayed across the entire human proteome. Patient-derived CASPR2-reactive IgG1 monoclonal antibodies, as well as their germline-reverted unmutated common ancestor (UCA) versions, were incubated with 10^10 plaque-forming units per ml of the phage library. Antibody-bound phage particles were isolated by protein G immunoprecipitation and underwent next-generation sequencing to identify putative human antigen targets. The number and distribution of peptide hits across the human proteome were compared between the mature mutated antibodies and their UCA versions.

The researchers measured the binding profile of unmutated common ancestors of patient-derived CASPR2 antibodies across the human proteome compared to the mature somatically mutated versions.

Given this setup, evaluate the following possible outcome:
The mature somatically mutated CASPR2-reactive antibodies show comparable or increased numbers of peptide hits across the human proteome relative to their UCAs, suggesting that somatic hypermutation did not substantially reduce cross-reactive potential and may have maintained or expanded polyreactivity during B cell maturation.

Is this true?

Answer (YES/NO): YES